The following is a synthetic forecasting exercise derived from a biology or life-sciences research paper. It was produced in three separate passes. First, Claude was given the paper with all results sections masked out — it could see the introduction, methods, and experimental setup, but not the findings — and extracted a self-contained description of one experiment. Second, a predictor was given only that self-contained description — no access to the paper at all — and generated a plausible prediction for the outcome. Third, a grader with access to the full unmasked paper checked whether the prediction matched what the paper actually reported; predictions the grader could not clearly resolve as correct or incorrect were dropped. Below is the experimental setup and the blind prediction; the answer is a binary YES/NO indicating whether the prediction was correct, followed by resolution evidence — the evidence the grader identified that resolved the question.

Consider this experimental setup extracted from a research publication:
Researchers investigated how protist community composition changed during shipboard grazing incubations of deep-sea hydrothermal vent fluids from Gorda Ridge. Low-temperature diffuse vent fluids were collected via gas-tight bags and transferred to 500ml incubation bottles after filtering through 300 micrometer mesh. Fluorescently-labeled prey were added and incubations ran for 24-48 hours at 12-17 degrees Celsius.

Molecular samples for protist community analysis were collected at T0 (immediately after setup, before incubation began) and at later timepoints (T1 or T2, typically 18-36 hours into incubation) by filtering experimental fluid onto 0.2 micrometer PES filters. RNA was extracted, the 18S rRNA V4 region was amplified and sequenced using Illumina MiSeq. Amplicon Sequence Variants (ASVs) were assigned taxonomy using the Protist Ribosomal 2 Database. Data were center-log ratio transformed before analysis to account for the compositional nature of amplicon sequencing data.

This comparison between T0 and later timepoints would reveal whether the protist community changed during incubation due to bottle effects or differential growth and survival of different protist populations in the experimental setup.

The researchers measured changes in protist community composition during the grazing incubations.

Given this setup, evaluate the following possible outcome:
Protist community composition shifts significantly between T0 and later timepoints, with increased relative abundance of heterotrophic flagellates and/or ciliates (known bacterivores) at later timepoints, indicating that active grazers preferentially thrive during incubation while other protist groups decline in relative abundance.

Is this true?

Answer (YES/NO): NO